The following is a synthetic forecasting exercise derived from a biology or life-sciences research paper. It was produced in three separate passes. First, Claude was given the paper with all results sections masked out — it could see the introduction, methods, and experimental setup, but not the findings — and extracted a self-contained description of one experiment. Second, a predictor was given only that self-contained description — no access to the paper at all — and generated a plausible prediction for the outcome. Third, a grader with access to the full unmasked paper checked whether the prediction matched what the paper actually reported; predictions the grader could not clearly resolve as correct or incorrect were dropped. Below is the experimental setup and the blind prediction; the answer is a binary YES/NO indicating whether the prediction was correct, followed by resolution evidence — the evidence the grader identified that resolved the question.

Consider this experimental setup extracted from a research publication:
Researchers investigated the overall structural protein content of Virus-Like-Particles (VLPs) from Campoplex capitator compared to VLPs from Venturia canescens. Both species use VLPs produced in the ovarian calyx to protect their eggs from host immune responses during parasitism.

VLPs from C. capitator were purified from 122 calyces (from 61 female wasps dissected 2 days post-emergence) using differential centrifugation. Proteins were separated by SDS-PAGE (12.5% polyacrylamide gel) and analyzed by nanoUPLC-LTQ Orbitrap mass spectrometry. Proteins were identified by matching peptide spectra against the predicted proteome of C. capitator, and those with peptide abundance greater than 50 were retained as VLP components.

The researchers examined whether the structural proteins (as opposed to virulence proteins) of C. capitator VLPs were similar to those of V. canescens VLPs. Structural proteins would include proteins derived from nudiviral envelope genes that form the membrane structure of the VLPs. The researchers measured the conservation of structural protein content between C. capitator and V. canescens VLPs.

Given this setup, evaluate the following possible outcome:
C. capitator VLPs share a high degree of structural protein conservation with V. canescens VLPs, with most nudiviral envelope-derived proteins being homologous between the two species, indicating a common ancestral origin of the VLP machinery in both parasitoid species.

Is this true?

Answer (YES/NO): YES